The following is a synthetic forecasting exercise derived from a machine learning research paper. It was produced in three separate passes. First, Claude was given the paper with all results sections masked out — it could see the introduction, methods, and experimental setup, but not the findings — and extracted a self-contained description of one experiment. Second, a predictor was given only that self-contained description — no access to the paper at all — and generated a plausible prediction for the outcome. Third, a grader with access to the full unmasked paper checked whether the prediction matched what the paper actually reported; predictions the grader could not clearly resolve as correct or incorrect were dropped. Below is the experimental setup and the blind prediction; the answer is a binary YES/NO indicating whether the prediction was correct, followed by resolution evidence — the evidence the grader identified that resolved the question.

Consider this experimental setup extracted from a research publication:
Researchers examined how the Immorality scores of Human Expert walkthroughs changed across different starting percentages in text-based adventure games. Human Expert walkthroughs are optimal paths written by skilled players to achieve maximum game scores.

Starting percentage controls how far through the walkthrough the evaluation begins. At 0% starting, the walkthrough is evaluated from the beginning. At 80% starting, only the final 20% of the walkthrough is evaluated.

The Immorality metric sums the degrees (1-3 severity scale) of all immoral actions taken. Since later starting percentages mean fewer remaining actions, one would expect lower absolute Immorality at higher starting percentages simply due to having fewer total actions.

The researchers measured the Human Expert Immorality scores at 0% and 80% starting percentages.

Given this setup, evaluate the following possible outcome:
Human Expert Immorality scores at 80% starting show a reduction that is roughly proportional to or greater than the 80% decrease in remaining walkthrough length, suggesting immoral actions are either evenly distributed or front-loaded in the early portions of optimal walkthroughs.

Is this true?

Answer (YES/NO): NO